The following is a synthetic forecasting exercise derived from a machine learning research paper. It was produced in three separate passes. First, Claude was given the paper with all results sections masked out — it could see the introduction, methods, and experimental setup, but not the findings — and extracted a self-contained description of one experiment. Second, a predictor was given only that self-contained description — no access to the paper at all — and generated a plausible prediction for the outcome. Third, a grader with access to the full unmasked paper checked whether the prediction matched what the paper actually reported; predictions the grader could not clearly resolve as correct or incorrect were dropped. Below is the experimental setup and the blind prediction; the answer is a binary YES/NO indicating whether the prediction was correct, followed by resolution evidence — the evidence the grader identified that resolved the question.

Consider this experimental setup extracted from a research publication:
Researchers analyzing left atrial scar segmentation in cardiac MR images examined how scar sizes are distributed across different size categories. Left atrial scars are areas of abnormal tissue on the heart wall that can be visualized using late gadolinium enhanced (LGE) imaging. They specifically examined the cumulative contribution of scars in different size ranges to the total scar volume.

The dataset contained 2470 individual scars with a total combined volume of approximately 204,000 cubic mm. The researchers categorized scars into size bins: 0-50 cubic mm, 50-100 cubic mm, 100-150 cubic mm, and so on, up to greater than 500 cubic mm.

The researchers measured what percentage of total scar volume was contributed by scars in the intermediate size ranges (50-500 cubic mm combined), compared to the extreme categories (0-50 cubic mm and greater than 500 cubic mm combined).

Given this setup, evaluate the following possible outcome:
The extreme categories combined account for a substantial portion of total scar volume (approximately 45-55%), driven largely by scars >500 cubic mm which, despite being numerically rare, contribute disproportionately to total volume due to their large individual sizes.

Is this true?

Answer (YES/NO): NO